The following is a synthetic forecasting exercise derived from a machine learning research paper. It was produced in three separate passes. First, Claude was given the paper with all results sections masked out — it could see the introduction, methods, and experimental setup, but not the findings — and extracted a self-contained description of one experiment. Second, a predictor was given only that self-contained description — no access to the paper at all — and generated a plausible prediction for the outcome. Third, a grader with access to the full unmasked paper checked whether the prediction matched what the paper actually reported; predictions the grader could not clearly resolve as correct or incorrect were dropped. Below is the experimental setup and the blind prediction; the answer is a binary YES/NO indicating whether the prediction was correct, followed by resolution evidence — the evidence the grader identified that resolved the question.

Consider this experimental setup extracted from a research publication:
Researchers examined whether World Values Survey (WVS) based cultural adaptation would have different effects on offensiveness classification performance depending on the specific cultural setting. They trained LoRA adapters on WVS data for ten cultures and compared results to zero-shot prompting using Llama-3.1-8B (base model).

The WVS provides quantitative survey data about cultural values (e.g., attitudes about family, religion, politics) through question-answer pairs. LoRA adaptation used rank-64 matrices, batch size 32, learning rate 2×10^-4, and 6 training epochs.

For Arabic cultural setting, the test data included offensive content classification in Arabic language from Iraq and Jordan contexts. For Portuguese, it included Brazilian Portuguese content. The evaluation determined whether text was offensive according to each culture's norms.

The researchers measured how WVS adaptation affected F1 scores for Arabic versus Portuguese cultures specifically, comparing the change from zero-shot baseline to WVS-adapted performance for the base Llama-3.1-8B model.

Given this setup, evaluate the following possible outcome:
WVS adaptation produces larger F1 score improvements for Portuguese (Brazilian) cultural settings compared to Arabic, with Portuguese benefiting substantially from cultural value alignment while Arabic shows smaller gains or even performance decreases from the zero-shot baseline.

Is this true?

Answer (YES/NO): NO